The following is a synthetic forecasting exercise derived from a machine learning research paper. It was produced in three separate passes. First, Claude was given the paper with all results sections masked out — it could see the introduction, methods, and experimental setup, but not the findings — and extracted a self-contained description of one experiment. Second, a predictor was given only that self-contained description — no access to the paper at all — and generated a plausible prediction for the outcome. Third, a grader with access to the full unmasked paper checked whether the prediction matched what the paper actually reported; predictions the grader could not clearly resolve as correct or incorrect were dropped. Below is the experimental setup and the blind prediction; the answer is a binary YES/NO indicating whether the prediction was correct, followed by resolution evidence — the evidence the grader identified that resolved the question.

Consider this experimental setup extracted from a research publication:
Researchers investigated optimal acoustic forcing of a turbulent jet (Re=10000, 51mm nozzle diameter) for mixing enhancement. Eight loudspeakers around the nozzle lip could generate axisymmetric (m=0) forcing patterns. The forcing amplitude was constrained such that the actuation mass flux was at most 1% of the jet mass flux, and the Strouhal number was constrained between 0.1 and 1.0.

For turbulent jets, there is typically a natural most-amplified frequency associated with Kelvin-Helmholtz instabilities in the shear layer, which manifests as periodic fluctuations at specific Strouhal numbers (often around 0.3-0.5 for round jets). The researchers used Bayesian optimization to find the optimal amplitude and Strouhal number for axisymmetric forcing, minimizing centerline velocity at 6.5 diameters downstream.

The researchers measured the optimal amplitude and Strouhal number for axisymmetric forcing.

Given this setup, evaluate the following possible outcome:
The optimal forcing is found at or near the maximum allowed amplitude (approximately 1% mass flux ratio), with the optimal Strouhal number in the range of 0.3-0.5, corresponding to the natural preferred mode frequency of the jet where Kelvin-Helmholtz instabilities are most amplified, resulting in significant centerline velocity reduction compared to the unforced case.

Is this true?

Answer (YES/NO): NO